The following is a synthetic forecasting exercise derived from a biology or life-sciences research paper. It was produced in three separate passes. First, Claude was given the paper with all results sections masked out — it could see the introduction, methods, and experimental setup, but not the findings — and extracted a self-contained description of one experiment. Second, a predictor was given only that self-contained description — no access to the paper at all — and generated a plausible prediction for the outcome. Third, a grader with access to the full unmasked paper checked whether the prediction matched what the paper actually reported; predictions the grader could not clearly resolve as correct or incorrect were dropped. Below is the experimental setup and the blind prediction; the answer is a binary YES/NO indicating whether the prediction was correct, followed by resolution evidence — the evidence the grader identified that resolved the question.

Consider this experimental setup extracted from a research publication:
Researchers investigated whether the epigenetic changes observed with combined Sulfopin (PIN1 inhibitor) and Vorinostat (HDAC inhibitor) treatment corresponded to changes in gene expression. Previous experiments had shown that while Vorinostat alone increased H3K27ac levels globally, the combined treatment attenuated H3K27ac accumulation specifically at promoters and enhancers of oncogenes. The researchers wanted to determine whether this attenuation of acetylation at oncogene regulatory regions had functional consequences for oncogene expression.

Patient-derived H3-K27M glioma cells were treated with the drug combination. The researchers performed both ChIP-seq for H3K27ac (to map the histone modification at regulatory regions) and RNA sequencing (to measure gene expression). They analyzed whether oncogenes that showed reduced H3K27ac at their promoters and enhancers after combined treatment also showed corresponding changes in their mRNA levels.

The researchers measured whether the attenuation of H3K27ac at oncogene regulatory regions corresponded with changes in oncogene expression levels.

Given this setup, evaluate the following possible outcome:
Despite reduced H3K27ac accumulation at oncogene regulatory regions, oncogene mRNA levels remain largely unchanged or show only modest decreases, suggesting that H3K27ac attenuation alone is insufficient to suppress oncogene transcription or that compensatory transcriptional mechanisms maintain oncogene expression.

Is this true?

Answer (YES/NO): NO